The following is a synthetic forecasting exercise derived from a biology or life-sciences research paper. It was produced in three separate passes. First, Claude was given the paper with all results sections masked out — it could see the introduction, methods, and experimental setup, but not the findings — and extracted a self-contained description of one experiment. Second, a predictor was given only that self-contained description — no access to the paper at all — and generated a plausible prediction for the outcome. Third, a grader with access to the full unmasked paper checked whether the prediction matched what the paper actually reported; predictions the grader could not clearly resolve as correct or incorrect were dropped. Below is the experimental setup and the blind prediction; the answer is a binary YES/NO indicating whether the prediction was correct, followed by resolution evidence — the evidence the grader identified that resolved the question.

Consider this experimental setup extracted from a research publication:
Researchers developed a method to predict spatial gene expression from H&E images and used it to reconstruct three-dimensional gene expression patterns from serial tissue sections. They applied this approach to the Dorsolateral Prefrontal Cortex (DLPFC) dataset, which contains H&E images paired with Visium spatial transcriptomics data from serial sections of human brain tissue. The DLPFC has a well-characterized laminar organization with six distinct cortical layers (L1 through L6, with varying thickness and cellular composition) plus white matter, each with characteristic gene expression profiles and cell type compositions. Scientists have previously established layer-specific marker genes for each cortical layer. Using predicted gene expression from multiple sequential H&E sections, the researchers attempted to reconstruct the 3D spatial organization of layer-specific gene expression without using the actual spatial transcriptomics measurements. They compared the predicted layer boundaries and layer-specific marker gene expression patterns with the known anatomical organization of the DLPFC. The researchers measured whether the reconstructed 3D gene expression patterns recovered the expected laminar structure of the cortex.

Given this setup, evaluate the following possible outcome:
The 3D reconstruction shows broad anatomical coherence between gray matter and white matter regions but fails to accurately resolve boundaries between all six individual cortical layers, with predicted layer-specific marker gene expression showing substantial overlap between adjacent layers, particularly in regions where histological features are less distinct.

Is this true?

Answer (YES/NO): NO